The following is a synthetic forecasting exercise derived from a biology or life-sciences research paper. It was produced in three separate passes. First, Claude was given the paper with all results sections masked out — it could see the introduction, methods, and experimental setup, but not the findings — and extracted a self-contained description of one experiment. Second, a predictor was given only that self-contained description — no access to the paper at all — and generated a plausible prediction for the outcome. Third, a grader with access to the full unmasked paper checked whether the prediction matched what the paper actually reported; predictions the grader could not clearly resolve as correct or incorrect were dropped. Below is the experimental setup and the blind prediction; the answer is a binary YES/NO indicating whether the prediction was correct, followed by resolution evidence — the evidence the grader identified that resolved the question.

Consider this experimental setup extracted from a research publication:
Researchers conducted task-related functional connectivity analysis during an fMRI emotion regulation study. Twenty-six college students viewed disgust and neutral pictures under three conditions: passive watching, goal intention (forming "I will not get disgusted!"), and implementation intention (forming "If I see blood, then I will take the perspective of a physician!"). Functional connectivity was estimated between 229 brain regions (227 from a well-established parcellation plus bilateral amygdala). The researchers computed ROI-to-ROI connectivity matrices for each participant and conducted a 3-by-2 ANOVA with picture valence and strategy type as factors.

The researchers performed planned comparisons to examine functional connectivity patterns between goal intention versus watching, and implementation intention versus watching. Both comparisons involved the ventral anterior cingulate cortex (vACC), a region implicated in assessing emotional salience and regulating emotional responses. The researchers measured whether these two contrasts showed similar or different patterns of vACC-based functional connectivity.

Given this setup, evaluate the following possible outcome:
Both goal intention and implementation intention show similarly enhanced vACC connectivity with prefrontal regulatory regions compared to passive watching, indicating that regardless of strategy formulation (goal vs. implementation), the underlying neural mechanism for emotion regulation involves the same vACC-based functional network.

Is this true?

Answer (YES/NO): NO